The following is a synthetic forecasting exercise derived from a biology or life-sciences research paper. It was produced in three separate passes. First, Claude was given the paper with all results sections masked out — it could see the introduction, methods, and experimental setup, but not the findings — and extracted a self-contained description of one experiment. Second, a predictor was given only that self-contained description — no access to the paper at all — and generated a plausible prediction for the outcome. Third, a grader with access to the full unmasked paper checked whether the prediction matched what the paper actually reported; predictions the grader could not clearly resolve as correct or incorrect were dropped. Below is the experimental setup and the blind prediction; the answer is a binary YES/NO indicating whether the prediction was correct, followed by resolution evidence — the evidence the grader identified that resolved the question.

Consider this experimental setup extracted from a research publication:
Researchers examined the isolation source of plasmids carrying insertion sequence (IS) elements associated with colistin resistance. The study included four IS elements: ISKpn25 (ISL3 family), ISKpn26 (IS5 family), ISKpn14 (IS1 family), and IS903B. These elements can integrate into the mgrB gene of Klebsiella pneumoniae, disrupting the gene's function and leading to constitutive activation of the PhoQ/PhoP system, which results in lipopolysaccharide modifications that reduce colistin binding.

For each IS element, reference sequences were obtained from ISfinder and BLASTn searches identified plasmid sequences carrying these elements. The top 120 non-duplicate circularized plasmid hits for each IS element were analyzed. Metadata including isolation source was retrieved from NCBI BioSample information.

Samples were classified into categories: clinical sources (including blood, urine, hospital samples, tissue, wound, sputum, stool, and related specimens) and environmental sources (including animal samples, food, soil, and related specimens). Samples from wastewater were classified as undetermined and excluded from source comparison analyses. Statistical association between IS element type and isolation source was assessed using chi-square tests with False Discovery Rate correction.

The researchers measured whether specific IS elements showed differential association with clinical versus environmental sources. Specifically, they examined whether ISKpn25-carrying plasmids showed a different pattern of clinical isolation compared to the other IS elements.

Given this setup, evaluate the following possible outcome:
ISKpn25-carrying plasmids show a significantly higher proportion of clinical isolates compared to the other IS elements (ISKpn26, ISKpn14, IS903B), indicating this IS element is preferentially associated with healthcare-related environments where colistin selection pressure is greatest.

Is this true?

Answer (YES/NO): NO